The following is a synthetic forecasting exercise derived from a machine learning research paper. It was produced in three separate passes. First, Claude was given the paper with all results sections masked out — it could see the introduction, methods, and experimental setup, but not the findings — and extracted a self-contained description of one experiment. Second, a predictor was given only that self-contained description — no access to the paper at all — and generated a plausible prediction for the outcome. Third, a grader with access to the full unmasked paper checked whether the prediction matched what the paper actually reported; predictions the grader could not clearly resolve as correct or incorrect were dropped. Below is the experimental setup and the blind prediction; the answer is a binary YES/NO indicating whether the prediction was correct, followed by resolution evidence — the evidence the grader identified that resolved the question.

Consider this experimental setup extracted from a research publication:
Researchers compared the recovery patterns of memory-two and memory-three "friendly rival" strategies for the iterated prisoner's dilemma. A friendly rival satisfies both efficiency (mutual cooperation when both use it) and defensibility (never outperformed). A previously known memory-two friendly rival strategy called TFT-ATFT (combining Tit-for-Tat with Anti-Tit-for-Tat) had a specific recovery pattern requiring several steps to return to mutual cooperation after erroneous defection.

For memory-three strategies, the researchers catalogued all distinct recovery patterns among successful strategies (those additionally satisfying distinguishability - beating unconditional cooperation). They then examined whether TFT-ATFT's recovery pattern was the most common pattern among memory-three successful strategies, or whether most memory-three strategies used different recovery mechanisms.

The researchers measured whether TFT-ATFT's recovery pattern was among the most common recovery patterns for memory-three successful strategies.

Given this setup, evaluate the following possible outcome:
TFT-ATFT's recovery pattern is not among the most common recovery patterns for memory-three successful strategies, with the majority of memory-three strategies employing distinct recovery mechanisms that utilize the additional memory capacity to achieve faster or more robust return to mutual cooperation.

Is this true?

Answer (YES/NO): NO